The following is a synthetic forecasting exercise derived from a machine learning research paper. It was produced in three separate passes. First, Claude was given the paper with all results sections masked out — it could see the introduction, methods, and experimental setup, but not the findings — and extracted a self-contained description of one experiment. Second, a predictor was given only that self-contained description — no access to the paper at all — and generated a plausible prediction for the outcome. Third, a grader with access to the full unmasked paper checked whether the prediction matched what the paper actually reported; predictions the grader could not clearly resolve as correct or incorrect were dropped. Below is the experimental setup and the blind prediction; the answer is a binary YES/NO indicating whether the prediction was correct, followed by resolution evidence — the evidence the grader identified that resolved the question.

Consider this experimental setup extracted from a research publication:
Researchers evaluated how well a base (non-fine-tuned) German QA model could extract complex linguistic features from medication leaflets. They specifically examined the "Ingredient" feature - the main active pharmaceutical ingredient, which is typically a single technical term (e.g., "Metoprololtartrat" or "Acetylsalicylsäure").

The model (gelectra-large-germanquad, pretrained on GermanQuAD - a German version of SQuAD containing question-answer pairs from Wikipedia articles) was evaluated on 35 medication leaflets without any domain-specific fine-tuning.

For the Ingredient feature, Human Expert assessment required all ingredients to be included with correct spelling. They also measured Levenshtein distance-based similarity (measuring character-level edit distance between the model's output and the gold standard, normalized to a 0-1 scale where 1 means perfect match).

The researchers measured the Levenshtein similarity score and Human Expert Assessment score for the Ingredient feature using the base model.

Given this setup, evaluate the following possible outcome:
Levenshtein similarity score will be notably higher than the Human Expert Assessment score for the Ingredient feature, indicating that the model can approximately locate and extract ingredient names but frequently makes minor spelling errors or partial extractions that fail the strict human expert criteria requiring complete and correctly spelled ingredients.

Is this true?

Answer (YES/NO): NO